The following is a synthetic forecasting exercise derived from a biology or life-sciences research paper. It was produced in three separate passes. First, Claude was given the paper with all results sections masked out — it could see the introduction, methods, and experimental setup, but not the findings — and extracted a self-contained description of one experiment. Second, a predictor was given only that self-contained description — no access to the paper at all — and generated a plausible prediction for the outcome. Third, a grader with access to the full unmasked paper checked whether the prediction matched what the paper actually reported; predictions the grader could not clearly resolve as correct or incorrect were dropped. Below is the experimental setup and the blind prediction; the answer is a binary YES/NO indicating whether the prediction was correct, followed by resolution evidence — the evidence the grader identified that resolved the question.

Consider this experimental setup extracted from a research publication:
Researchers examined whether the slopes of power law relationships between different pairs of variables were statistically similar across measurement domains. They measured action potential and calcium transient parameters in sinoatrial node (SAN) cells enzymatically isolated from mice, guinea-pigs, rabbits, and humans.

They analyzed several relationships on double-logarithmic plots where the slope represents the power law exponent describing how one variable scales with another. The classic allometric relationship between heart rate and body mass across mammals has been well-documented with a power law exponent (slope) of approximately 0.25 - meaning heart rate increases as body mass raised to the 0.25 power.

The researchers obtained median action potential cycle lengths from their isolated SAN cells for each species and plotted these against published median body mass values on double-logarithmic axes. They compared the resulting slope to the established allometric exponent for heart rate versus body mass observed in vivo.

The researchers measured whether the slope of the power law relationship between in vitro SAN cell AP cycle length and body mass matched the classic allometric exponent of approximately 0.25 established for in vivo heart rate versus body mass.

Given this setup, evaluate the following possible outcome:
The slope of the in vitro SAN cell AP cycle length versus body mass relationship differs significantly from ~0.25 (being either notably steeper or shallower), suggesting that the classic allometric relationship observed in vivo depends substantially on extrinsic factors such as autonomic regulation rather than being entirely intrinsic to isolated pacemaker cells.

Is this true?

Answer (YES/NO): NO